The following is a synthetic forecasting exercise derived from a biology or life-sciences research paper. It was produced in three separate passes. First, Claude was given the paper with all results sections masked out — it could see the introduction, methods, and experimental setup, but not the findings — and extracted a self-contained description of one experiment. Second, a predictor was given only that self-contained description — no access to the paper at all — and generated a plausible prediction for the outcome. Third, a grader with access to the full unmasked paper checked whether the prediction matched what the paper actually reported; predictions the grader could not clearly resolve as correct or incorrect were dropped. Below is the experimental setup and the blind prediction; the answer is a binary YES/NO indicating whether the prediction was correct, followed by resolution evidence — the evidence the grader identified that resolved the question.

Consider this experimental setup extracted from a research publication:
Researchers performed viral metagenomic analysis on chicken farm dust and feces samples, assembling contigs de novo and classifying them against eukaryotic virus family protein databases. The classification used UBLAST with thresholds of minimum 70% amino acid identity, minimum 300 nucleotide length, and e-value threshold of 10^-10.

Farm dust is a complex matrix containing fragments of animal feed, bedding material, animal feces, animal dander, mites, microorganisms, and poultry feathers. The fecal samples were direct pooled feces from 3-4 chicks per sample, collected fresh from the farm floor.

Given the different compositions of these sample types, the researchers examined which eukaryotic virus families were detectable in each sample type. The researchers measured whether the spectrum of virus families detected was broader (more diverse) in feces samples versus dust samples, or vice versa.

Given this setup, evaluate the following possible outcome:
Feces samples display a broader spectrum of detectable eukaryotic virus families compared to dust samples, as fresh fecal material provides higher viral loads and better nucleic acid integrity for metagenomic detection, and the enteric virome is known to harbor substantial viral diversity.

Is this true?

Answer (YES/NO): NO